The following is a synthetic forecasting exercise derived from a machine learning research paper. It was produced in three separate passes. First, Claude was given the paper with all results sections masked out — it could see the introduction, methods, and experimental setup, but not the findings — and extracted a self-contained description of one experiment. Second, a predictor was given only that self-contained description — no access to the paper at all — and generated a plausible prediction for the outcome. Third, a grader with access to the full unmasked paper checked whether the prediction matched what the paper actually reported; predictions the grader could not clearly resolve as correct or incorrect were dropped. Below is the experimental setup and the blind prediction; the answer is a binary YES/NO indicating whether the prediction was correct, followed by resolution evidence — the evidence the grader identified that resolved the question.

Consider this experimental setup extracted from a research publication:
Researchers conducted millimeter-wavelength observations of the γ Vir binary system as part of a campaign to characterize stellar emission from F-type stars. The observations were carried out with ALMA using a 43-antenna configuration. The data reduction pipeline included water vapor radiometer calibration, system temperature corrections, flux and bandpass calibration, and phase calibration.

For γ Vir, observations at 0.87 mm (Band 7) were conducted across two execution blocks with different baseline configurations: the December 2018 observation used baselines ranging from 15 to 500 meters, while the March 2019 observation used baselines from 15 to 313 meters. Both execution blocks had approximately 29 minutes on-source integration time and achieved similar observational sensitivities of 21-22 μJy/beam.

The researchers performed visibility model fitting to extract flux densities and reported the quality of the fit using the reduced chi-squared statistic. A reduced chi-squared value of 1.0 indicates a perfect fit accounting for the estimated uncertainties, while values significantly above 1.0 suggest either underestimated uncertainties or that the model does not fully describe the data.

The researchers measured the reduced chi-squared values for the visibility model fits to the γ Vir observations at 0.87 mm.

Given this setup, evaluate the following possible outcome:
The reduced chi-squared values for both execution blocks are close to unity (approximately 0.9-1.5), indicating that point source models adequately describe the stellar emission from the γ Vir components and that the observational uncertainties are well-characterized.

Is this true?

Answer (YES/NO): NO